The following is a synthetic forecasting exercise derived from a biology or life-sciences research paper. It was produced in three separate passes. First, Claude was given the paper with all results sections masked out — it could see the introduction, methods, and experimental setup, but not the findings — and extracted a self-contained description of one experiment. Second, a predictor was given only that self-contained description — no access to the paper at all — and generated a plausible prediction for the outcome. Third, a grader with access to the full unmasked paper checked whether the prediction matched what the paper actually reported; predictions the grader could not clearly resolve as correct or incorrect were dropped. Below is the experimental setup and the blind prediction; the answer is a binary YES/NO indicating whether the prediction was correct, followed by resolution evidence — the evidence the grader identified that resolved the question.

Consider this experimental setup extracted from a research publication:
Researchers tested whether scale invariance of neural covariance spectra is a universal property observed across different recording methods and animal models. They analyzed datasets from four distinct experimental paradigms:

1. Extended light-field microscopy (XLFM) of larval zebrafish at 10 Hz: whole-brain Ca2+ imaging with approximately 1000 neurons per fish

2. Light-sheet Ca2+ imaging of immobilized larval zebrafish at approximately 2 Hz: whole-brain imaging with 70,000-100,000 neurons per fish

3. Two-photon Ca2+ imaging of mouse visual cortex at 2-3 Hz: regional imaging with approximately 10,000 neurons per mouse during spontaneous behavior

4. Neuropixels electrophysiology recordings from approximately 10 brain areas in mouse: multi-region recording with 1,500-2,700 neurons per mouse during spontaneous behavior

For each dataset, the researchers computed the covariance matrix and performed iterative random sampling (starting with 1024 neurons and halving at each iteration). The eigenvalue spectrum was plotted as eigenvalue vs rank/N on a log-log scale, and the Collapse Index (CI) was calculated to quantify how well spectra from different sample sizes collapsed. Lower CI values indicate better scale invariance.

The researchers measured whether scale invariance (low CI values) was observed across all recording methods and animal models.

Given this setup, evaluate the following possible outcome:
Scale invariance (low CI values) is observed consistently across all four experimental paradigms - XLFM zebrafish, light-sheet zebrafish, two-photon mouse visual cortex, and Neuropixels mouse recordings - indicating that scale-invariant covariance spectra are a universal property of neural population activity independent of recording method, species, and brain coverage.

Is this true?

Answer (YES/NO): YES